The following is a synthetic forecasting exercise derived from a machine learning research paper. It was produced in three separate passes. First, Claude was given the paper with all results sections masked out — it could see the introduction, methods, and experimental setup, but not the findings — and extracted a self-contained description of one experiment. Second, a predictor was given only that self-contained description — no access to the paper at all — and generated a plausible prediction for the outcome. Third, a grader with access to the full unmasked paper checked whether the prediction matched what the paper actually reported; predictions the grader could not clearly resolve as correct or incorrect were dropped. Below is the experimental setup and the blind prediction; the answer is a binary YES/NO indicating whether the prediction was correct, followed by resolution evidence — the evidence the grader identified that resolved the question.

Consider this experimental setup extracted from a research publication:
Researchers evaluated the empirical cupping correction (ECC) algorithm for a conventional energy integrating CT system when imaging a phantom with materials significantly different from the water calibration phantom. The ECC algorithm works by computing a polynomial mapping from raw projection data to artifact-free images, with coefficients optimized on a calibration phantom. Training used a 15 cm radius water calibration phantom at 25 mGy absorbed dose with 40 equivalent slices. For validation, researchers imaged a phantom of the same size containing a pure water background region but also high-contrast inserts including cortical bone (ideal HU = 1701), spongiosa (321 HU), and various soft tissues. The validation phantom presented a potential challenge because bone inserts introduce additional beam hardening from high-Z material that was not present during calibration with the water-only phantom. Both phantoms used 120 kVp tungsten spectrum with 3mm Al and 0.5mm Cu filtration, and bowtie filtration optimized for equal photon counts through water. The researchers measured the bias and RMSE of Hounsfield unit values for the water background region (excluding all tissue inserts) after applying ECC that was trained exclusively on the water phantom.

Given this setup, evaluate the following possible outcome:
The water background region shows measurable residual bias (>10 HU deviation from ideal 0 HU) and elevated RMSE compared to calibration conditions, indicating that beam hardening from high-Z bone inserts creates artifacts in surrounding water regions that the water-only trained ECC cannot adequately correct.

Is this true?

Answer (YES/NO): NO